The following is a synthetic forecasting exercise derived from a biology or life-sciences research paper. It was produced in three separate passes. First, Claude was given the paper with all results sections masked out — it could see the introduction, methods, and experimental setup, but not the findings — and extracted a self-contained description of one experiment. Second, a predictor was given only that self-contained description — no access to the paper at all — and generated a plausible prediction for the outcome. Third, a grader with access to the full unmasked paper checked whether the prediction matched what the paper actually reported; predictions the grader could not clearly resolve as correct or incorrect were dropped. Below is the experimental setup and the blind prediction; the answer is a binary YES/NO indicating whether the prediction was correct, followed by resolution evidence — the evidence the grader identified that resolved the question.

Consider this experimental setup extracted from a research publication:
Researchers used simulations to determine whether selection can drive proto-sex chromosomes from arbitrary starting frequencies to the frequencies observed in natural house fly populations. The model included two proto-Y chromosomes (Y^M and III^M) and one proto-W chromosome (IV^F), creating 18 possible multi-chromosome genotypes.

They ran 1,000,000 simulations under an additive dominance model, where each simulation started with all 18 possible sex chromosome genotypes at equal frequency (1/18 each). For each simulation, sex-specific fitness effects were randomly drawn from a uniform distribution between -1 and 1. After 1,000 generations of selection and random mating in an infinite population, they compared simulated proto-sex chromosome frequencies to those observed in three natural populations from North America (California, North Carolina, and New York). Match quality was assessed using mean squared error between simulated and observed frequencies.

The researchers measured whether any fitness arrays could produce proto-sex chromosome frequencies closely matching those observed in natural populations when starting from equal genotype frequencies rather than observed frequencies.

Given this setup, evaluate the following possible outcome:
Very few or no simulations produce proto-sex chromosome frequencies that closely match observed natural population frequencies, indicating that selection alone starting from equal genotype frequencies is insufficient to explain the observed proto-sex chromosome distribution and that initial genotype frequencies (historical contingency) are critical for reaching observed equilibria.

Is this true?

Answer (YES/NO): NO